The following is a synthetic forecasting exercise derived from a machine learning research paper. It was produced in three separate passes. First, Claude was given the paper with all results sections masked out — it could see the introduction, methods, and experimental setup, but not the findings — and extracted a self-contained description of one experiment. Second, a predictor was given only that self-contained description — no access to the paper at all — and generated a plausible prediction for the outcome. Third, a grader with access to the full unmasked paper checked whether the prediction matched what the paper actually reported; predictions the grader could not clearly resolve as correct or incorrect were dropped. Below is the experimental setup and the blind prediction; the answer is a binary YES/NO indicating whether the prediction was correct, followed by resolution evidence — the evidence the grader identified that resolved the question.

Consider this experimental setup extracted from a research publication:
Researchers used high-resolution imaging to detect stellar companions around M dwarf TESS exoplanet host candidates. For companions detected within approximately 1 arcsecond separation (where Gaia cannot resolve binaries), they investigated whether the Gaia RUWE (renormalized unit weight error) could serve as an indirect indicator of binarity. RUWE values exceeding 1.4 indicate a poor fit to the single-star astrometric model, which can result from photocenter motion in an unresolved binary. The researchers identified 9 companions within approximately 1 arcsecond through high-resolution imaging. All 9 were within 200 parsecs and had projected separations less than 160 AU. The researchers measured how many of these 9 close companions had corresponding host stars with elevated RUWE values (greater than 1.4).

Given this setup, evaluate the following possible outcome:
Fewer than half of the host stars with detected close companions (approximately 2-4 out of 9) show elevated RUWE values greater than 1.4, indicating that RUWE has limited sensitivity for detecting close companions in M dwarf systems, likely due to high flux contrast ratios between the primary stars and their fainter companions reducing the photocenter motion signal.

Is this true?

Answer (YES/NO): NO